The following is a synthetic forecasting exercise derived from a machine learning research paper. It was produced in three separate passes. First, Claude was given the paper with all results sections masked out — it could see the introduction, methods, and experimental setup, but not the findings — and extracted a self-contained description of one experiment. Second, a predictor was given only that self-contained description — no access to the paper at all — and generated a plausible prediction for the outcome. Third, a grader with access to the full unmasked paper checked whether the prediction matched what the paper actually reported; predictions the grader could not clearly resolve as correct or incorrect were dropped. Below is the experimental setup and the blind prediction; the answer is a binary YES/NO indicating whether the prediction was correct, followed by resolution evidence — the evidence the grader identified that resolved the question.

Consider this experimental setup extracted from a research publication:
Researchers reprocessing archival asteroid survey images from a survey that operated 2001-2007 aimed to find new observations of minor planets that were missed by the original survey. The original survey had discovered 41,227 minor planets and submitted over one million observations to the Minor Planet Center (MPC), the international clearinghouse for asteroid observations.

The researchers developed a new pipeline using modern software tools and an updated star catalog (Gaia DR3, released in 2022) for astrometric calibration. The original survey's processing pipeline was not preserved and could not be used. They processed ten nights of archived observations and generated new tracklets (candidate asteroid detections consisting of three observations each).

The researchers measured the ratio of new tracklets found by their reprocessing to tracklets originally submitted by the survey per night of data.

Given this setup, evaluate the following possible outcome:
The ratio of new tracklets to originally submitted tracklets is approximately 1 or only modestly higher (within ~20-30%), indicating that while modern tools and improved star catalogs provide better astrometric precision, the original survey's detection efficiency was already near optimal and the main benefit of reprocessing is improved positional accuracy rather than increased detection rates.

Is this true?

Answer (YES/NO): NO